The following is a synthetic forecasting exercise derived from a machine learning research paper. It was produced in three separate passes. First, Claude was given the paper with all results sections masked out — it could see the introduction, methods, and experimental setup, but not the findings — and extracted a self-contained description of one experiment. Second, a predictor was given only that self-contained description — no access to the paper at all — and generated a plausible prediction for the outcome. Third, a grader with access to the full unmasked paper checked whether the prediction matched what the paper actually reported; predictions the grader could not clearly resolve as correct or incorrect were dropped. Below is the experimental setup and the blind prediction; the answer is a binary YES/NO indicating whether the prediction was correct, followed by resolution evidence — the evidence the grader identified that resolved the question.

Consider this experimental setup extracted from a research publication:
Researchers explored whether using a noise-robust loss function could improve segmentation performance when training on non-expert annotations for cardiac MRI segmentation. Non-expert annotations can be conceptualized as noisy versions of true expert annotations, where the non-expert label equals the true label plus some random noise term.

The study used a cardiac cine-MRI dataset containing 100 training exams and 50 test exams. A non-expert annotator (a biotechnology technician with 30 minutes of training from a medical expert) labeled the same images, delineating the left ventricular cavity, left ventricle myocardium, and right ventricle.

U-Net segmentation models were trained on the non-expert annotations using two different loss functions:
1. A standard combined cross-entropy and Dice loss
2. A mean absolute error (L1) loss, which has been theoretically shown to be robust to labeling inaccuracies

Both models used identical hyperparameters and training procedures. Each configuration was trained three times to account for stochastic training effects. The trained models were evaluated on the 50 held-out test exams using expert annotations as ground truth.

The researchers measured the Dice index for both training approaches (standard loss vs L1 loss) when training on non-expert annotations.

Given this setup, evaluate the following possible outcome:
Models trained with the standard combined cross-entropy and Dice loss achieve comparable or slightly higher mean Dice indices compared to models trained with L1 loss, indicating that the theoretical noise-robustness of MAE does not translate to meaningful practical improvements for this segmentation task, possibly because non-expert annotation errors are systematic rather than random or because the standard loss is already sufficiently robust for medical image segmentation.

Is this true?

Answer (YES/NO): NO